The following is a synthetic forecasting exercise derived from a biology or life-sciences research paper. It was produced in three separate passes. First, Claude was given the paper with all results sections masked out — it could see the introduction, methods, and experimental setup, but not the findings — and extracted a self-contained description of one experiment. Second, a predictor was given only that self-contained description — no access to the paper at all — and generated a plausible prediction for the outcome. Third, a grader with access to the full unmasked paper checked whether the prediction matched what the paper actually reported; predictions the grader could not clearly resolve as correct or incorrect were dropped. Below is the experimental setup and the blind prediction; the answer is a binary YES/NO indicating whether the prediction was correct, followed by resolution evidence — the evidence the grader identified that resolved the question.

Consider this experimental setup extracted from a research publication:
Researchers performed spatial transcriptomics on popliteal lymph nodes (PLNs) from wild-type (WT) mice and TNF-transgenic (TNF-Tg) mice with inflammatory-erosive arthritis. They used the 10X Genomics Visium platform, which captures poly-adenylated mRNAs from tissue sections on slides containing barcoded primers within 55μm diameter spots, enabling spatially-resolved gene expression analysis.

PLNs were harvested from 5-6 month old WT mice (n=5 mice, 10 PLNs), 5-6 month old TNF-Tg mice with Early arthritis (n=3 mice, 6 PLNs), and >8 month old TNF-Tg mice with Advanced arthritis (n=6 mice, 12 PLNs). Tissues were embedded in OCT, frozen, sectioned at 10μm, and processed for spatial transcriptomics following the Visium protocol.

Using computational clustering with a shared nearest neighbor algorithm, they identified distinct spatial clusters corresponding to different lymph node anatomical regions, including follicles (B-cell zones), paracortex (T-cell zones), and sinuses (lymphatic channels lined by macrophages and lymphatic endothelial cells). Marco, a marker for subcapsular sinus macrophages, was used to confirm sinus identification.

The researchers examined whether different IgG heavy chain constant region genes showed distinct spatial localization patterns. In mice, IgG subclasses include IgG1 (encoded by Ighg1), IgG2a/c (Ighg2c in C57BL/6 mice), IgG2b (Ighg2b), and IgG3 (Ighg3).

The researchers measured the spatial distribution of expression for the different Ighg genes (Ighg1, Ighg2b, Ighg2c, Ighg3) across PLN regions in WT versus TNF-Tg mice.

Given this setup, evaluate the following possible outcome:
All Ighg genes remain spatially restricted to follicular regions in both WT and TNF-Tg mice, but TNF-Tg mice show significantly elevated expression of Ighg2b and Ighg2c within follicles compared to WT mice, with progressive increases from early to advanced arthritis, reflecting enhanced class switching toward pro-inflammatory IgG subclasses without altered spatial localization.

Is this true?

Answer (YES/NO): NO